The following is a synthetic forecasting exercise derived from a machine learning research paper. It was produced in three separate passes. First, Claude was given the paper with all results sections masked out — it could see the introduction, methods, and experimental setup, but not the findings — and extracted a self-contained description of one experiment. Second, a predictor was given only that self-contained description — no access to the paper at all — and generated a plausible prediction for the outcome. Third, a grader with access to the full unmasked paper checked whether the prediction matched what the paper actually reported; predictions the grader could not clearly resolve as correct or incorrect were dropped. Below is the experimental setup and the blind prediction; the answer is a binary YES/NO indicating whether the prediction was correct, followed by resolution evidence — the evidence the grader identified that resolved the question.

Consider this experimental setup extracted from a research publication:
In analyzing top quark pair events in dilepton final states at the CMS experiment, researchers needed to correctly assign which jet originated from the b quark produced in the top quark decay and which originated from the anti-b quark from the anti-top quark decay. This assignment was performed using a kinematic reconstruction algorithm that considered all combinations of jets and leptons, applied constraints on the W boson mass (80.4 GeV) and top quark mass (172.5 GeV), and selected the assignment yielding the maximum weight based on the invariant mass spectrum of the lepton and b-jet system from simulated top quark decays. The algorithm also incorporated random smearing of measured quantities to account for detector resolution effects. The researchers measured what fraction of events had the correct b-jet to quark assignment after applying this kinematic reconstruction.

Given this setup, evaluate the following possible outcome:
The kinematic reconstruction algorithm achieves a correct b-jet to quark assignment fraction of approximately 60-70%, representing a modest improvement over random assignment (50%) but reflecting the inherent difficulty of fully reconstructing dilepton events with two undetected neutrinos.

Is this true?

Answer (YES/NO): YES